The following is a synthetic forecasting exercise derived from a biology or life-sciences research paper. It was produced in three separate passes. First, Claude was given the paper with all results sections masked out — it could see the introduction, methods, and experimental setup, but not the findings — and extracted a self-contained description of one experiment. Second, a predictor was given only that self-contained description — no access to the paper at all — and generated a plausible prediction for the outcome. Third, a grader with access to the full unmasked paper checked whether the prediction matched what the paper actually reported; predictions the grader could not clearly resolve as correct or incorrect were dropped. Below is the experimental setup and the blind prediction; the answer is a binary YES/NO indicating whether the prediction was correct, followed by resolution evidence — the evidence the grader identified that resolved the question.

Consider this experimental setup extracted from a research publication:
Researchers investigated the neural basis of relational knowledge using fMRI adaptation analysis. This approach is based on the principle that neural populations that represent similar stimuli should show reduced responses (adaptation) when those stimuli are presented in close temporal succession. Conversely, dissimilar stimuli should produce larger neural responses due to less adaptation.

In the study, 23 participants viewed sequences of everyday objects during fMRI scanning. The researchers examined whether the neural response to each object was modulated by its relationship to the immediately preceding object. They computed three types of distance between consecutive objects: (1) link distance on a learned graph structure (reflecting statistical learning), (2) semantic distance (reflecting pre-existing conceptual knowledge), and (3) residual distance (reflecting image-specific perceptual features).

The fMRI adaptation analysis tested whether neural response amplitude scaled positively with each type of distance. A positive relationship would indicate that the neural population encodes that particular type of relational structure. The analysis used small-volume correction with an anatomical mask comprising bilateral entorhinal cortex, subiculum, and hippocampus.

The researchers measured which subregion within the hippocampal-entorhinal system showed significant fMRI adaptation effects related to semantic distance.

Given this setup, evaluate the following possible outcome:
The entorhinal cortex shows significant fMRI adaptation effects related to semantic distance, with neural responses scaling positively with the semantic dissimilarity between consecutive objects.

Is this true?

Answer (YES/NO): NO